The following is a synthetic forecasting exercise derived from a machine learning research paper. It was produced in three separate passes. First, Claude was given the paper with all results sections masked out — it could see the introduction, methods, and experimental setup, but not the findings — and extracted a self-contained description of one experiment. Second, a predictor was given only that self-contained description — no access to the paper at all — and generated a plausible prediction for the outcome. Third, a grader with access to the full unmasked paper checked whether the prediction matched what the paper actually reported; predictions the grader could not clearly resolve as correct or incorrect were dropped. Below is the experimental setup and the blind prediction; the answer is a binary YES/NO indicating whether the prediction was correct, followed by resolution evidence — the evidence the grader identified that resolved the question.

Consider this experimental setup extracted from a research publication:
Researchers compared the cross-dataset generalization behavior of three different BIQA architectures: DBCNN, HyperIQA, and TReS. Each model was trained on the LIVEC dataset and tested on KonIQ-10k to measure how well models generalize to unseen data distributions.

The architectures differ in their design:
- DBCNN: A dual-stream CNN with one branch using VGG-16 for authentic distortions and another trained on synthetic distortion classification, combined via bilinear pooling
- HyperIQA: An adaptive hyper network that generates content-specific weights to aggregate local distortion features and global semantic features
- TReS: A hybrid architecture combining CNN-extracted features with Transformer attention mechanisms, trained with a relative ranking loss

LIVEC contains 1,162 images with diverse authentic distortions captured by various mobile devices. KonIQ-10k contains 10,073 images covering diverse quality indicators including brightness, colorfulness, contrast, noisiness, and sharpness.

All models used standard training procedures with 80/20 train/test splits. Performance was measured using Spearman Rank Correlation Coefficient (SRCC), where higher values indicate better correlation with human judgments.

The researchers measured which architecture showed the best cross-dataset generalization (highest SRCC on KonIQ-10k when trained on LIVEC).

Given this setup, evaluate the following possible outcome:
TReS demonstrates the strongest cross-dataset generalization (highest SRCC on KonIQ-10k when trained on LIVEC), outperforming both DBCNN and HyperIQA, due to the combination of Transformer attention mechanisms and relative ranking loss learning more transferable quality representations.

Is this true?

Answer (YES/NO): YES